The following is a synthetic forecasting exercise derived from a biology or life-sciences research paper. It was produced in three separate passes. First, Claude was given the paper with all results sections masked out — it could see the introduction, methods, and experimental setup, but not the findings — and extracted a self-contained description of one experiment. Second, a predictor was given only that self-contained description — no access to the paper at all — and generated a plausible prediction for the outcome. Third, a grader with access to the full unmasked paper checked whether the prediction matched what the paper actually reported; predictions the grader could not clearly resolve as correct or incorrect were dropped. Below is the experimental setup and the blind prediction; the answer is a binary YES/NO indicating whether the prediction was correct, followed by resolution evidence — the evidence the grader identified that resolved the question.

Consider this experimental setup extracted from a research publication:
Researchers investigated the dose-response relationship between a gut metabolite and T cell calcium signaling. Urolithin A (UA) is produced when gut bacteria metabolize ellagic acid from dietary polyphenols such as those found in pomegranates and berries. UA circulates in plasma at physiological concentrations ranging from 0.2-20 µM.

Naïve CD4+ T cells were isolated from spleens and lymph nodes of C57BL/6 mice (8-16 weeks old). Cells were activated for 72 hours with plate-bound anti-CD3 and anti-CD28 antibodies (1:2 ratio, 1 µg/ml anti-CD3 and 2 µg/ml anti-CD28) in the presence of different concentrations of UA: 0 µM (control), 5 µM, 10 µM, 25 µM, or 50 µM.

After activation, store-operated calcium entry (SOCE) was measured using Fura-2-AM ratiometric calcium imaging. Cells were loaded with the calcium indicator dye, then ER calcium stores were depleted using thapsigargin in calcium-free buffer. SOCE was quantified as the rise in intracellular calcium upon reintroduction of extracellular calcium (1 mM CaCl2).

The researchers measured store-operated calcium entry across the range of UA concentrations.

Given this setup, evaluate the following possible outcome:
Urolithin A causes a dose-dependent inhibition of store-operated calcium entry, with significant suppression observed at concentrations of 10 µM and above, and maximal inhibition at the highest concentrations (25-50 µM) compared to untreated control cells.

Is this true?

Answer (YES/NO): YES